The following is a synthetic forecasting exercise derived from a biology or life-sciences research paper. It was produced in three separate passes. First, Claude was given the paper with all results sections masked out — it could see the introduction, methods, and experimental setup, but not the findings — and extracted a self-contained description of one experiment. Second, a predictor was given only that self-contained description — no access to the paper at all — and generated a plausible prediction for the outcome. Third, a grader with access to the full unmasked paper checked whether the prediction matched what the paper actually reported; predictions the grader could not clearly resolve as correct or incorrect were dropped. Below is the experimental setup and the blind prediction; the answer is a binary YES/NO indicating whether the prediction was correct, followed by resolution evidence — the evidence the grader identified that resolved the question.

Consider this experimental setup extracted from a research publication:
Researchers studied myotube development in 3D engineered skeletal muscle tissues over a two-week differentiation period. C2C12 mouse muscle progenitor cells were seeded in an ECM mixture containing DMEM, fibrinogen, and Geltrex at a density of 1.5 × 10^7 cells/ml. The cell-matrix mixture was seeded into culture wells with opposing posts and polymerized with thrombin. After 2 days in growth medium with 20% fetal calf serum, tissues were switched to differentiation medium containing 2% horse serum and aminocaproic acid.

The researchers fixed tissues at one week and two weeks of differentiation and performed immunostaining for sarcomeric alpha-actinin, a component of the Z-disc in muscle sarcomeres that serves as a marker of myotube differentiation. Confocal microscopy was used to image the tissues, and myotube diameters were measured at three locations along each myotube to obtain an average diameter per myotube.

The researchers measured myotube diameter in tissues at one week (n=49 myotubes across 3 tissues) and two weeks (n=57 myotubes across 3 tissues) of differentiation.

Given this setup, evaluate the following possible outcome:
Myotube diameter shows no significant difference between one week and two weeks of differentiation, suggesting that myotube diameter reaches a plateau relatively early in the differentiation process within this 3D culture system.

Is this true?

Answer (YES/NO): NO